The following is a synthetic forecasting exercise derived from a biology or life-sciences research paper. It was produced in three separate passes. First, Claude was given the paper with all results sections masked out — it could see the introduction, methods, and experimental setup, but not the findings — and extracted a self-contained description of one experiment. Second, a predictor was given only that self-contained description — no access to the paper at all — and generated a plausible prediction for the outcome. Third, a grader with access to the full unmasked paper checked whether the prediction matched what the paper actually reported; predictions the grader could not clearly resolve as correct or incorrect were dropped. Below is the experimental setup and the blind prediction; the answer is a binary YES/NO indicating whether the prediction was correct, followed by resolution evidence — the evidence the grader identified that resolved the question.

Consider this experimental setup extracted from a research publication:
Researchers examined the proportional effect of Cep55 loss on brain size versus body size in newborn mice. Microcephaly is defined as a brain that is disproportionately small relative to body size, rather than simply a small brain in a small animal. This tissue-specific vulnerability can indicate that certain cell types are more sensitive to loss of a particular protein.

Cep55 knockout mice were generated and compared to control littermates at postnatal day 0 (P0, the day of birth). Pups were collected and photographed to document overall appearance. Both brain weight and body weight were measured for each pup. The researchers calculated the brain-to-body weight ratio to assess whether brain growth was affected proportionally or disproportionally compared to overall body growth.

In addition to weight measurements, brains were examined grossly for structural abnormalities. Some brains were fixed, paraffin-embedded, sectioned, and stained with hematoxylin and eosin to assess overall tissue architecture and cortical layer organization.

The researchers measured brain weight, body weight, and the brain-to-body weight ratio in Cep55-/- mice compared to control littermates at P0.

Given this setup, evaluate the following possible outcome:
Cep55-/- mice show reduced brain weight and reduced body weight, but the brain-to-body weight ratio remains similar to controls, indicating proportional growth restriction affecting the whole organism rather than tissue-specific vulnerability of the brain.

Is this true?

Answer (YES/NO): NO